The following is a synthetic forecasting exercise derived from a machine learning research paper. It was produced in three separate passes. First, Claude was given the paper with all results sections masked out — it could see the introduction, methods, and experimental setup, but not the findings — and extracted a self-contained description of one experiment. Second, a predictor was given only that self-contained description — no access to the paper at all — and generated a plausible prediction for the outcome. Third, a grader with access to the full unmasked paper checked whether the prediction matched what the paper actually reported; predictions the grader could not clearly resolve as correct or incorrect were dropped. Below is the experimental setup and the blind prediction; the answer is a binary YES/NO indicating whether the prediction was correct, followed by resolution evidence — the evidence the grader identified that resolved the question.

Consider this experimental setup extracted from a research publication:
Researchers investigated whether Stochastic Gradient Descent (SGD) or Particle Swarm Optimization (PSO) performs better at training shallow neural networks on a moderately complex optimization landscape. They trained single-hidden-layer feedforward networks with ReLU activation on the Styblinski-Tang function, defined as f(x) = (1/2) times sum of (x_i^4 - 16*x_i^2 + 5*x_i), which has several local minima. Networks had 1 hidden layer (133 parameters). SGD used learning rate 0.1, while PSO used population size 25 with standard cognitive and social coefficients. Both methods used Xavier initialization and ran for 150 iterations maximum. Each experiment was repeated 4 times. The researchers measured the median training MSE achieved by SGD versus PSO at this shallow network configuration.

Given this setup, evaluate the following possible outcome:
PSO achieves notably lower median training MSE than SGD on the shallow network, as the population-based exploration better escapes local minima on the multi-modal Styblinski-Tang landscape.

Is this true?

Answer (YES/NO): NO